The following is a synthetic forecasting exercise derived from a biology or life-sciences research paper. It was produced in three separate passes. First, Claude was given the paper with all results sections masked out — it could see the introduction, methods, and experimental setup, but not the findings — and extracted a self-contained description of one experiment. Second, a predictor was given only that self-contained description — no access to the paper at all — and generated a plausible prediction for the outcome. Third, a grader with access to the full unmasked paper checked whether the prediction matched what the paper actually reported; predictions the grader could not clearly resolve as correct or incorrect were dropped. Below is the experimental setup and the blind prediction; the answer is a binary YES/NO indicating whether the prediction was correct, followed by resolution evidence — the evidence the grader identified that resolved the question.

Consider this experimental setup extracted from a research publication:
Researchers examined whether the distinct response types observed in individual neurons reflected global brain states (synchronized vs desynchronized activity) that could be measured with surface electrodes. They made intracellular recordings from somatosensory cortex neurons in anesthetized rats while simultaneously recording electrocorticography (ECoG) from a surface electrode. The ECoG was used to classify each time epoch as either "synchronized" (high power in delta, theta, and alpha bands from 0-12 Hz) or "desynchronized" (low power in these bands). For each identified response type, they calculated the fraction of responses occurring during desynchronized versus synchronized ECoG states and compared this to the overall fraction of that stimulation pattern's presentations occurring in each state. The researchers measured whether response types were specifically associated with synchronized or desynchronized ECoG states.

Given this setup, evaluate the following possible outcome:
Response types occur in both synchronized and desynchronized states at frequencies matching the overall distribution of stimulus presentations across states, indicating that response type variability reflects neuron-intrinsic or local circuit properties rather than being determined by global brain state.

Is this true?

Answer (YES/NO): YES